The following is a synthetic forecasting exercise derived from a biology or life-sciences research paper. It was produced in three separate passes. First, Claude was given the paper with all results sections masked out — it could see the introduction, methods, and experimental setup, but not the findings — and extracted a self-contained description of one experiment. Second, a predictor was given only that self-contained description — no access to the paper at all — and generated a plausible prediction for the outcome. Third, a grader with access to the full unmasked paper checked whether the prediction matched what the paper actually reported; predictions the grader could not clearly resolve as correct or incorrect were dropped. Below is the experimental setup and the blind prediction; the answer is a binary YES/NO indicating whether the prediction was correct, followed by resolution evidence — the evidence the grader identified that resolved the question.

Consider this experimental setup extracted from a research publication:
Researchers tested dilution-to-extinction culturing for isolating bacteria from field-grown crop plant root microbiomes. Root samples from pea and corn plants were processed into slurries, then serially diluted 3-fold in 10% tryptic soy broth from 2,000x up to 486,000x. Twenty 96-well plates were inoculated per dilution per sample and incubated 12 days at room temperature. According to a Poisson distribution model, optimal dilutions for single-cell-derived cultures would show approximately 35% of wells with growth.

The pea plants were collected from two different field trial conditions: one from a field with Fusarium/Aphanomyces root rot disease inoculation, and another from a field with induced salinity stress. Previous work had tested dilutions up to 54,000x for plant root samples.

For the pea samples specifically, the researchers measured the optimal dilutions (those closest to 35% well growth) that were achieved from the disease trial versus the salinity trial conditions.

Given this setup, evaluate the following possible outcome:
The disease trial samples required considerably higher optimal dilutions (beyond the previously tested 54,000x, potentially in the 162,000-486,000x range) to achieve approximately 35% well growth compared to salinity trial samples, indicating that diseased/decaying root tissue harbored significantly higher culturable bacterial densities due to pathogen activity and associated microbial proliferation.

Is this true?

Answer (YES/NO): NO